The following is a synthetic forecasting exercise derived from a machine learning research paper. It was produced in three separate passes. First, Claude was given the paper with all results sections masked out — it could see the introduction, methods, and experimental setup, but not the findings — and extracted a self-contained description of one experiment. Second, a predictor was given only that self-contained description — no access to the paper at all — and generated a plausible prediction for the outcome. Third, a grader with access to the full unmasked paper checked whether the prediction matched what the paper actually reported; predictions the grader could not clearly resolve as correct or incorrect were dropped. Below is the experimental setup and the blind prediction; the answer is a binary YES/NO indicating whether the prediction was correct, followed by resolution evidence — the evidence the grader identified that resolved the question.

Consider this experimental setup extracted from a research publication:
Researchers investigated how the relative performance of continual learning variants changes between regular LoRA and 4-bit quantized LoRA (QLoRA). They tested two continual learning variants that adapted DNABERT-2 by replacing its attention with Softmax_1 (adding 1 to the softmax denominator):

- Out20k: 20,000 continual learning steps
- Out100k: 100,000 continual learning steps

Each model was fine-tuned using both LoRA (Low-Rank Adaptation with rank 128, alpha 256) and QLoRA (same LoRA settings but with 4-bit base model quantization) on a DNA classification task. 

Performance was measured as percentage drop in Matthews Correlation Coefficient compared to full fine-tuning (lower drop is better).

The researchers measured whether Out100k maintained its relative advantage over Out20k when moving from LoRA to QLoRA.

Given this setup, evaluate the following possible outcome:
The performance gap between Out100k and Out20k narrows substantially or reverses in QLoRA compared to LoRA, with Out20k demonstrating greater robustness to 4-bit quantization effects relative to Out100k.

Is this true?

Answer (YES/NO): YES